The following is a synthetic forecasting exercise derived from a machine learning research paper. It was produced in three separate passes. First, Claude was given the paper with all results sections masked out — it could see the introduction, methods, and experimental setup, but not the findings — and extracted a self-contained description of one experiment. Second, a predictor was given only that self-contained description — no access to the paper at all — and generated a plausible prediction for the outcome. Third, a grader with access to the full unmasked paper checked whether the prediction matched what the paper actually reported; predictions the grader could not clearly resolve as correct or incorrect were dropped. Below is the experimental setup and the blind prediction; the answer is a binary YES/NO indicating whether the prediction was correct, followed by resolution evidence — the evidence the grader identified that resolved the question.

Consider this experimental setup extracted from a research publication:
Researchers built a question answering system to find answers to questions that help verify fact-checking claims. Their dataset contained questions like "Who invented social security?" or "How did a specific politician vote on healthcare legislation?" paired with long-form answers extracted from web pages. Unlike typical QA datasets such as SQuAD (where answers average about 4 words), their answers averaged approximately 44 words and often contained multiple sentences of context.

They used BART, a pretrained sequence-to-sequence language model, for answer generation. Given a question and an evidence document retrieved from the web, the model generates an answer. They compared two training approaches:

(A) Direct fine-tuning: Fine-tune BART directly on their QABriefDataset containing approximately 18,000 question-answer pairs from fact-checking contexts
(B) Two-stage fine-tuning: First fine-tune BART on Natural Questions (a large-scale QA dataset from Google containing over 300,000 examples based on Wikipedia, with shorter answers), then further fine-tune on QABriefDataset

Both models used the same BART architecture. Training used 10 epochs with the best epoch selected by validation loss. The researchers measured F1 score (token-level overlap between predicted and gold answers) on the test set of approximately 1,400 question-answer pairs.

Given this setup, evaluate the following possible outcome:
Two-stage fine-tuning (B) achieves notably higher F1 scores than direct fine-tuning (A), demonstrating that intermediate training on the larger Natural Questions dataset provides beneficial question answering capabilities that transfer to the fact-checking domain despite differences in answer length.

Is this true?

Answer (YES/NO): YES